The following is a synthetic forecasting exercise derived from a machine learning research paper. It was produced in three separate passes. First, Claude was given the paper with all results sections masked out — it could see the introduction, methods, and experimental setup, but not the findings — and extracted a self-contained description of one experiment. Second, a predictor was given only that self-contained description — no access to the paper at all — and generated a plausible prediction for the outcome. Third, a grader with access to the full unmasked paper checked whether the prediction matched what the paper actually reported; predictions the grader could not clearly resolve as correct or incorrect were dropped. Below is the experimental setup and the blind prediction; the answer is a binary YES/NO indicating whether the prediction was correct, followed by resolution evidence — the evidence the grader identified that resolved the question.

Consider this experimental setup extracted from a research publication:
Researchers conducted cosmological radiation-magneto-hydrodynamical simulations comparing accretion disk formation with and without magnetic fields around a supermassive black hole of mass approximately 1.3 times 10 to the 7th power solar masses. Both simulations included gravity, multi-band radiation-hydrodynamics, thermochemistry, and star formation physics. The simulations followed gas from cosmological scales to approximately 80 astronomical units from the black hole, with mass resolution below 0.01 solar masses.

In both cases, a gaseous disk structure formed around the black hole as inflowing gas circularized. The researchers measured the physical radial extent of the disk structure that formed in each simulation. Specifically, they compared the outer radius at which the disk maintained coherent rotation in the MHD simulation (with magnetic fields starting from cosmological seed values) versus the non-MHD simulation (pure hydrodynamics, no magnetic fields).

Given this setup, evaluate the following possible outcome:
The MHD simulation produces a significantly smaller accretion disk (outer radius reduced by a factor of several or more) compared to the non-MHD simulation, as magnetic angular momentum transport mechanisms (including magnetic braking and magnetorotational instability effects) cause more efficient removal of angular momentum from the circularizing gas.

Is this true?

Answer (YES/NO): NO